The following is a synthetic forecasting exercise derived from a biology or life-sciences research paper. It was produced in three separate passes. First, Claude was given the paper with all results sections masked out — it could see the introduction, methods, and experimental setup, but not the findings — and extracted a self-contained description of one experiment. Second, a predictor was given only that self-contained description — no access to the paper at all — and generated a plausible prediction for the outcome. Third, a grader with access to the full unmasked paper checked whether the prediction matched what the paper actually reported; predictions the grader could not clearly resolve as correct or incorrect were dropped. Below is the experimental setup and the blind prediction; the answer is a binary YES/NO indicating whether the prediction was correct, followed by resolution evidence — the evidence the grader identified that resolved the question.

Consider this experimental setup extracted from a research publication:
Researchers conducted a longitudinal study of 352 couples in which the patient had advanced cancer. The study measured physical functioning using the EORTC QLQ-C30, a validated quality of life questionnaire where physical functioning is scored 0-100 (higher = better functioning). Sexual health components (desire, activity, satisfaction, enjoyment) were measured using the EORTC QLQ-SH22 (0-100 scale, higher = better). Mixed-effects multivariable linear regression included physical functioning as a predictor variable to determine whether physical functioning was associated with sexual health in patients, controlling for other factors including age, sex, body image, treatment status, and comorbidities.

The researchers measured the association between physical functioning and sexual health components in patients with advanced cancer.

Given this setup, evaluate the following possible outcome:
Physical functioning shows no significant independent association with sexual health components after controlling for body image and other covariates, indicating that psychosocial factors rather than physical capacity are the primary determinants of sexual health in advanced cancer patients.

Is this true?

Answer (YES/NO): NO